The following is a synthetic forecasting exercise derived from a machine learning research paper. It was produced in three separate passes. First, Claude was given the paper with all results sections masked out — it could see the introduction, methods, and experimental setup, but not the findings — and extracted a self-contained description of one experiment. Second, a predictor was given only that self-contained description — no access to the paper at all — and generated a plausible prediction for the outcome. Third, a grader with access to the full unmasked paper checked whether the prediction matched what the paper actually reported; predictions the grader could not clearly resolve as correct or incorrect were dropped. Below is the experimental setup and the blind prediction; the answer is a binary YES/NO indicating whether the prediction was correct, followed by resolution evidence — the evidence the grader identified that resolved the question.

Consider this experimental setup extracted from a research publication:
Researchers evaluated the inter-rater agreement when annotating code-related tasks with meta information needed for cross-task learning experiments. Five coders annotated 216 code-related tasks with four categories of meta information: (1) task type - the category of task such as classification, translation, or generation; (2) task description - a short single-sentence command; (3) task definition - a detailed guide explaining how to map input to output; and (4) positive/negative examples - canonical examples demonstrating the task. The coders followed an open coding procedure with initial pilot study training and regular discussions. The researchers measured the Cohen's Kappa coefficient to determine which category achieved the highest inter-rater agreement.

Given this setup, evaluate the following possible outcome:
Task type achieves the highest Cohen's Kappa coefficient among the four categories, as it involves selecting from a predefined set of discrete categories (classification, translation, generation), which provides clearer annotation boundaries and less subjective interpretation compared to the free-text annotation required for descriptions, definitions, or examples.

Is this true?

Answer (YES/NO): YES